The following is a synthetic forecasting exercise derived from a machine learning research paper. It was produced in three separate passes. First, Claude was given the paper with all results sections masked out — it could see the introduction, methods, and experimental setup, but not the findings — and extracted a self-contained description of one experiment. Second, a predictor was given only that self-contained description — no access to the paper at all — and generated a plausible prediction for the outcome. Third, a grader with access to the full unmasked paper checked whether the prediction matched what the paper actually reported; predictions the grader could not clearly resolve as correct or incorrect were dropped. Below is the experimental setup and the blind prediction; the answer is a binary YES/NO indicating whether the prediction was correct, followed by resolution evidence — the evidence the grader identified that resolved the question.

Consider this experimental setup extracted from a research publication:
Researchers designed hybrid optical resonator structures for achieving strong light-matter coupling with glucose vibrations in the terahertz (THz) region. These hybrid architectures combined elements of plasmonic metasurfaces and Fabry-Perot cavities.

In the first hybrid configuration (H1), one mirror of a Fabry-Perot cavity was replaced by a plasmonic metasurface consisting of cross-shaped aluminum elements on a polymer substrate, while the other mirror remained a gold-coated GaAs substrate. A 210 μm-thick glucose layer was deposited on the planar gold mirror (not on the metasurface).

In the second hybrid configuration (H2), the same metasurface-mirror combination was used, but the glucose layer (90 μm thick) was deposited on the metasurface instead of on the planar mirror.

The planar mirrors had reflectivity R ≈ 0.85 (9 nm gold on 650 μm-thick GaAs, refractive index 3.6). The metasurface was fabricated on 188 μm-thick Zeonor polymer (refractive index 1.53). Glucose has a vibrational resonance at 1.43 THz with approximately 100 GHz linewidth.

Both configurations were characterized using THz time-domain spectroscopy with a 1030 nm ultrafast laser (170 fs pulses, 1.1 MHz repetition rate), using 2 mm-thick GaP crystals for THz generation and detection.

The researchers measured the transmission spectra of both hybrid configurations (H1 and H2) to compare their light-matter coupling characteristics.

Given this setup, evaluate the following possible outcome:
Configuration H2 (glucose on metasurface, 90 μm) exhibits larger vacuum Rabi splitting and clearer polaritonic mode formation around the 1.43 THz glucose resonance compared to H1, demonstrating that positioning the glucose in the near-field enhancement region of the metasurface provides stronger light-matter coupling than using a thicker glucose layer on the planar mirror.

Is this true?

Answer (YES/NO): YES